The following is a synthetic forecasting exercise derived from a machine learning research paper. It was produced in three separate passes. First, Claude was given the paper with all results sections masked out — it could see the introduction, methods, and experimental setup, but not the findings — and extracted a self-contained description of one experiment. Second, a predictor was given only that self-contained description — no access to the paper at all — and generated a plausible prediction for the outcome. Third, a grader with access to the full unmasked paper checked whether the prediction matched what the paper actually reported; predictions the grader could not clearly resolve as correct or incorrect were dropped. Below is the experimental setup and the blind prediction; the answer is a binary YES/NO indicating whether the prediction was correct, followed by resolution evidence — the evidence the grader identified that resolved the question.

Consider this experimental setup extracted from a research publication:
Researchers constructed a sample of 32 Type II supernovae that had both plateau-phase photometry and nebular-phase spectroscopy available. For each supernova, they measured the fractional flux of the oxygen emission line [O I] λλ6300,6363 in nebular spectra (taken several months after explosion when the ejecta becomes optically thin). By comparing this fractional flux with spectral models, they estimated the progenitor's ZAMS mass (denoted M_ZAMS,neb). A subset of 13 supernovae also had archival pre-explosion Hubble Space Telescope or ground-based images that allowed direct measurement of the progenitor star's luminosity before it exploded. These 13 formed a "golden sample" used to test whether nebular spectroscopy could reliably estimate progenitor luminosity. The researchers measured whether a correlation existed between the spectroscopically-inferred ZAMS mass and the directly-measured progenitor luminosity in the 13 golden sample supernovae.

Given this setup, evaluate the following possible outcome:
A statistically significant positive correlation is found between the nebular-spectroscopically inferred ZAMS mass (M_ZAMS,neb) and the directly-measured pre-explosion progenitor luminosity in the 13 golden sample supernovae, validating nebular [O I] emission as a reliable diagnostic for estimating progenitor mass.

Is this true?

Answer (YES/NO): YES